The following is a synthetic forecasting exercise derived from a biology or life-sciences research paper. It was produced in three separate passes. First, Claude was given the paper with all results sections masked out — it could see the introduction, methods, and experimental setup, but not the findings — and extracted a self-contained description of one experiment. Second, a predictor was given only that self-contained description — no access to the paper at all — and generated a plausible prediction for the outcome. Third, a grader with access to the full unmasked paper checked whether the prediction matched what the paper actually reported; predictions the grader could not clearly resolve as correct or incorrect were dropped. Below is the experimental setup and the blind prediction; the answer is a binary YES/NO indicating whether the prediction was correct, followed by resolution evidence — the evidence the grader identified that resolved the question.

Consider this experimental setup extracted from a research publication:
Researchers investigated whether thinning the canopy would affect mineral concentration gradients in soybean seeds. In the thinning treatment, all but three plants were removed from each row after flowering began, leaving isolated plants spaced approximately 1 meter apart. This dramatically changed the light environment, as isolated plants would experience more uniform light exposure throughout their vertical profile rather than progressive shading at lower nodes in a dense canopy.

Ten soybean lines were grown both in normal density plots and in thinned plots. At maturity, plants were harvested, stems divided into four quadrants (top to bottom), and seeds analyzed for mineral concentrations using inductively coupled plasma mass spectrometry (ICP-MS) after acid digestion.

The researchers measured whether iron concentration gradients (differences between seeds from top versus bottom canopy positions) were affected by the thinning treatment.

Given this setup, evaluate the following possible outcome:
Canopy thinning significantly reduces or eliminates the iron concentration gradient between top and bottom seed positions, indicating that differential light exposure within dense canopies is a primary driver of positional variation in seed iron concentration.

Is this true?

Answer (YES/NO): NO